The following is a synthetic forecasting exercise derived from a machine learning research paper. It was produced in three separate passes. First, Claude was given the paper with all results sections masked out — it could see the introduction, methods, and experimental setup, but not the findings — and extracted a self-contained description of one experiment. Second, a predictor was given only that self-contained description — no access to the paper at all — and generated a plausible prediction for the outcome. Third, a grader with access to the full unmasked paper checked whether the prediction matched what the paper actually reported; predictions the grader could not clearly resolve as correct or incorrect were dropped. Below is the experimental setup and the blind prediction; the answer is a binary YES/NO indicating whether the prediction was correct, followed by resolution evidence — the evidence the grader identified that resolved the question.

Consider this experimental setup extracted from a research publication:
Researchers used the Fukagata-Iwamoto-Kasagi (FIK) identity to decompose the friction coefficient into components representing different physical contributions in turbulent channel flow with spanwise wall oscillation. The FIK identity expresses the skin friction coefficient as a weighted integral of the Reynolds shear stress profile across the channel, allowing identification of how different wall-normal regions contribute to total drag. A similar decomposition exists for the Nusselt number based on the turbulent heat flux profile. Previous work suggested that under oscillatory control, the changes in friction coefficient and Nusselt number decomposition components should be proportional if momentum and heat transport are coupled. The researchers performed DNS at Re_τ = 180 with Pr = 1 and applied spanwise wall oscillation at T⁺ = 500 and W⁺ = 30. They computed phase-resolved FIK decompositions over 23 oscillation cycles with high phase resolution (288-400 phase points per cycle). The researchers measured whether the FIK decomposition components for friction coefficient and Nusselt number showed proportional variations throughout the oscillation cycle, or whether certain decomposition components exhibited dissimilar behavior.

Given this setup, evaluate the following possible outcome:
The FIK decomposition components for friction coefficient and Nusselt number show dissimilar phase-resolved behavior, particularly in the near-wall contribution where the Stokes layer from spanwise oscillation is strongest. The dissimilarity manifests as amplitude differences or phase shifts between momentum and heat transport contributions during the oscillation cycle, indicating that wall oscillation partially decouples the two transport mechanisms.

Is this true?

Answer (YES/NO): YES